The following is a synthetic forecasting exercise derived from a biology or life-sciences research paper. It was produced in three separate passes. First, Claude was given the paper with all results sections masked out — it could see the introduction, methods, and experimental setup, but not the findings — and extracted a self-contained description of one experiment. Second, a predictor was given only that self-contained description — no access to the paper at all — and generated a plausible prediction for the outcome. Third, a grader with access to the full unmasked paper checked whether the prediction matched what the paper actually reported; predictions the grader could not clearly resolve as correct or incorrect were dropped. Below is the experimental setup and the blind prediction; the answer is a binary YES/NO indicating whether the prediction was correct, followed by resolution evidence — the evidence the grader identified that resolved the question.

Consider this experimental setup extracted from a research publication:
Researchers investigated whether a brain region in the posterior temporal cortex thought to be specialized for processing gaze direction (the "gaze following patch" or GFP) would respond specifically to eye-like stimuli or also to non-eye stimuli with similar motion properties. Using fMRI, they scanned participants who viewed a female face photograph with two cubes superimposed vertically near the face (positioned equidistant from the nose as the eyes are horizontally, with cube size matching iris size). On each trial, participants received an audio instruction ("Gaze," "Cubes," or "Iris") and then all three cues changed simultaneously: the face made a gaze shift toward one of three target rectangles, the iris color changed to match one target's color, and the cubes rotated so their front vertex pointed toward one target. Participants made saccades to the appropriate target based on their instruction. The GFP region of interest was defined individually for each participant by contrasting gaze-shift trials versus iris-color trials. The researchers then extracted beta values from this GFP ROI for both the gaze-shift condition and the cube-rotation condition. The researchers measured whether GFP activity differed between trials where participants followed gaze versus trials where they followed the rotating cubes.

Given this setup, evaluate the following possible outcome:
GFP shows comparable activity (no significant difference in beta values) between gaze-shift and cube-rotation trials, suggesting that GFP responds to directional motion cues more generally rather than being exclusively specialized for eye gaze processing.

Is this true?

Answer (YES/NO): NO